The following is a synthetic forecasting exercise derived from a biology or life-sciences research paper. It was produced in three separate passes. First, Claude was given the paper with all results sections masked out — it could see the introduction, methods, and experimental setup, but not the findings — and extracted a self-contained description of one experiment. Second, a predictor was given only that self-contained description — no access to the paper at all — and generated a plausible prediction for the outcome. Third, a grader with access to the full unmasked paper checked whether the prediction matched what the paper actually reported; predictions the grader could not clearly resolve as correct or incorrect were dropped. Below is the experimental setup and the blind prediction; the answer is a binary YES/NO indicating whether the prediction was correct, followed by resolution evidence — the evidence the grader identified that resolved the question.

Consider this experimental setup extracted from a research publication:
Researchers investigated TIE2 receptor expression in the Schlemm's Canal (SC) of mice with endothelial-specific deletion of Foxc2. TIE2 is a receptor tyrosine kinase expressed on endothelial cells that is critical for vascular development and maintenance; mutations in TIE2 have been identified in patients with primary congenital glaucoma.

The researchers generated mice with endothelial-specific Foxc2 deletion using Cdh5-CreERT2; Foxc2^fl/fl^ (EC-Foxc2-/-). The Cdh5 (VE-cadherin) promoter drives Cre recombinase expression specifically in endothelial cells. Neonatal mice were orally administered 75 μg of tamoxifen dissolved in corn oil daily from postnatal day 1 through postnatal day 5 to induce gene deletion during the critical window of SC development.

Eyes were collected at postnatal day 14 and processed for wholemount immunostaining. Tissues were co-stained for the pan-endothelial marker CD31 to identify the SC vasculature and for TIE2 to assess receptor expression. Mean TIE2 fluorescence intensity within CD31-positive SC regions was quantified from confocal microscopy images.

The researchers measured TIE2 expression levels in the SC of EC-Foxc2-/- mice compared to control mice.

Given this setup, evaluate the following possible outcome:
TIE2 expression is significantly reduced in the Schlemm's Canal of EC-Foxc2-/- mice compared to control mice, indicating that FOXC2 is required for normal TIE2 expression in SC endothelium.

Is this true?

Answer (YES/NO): YES